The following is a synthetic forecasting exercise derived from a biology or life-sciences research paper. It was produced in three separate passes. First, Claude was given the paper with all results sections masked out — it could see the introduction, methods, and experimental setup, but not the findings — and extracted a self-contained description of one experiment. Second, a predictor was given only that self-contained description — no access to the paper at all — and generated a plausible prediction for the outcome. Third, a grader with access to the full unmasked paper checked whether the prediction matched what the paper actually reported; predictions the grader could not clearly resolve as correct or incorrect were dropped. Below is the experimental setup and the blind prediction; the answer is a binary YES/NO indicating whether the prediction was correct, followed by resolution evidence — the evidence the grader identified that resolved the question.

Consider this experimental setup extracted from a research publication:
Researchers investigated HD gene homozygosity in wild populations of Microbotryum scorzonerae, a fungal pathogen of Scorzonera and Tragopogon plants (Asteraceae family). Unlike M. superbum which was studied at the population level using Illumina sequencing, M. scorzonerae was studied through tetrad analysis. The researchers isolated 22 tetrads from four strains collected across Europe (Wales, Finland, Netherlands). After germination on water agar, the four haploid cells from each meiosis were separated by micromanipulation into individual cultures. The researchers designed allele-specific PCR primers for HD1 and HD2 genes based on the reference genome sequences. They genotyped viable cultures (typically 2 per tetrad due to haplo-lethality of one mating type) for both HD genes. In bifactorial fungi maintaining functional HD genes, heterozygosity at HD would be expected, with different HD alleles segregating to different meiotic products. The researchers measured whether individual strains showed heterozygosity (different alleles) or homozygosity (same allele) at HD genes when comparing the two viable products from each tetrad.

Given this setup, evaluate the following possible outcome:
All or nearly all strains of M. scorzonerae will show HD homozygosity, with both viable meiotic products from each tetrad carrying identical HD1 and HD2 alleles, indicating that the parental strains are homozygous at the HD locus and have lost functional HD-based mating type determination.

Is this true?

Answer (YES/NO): YES